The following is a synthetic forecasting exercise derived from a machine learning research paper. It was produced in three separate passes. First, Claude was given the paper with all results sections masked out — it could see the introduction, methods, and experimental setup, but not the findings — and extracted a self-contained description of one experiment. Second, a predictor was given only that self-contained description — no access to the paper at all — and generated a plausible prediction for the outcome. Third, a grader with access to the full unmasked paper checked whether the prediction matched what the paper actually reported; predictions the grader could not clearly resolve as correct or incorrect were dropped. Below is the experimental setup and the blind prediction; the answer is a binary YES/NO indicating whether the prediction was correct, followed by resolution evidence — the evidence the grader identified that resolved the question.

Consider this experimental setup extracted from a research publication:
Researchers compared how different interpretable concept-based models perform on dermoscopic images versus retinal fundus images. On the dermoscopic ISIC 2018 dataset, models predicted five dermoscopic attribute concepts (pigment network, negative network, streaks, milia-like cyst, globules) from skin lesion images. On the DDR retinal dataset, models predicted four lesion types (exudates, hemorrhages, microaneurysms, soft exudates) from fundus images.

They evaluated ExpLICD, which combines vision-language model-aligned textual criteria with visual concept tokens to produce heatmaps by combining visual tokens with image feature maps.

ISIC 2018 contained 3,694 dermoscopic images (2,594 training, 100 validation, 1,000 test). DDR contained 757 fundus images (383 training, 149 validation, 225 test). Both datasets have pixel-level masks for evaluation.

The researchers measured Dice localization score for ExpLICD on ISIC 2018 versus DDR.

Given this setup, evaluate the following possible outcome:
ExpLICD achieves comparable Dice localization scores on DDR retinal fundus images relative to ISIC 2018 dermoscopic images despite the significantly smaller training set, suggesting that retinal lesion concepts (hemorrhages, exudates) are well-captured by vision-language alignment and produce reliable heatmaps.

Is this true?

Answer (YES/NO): NO